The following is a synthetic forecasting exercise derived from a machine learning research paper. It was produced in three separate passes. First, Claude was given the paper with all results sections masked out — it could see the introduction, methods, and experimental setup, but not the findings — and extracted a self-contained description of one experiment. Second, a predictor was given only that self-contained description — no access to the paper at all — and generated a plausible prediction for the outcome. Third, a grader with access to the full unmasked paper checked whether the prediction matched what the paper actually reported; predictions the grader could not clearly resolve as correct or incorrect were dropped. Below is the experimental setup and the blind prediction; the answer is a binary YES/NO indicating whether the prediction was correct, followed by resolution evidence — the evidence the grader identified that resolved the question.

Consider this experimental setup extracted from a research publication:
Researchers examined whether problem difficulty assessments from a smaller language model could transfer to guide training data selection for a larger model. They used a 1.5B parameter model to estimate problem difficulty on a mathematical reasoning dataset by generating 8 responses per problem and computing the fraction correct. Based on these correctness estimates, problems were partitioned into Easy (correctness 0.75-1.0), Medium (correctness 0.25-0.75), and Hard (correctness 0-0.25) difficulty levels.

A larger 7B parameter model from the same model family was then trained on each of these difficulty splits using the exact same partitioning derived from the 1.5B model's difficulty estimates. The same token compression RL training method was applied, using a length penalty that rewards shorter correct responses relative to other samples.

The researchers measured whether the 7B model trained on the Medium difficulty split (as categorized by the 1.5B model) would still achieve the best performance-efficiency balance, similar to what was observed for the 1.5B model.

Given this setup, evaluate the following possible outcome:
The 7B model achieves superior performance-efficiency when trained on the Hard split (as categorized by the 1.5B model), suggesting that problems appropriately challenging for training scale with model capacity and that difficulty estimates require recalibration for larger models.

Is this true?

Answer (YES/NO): NO